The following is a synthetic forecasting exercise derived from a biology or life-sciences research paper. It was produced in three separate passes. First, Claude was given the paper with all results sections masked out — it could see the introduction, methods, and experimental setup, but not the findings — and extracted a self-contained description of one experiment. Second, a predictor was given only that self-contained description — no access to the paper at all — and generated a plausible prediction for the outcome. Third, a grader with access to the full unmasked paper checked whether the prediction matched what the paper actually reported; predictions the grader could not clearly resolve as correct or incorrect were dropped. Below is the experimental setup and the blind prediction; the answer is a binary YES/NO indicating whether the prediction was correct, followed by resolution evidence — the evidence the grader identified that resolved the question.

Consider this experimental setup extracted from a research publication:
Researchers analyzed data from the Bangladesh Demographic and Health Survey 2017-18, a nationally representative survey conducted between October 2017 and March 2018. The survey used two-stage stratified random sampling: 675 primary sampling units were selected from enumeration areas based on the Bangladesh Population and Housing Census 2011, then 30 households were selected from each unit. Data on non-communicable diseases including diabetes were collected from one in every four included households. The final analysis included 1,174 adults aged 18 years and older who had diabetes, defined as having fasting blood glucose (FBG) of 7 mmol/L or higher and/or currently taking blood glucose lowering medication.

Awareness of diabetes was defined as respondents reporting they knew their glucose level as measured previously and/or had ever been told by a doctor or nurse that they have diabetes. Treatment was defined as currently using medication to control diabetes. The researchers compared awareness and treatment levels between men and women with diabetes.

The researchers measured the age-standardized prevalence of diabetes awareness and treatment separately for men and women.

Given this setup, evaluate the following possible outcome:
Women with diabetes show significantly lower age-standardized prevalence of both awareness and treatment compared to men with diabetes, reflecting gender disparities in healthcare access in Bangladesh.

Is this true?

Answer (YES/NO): NO